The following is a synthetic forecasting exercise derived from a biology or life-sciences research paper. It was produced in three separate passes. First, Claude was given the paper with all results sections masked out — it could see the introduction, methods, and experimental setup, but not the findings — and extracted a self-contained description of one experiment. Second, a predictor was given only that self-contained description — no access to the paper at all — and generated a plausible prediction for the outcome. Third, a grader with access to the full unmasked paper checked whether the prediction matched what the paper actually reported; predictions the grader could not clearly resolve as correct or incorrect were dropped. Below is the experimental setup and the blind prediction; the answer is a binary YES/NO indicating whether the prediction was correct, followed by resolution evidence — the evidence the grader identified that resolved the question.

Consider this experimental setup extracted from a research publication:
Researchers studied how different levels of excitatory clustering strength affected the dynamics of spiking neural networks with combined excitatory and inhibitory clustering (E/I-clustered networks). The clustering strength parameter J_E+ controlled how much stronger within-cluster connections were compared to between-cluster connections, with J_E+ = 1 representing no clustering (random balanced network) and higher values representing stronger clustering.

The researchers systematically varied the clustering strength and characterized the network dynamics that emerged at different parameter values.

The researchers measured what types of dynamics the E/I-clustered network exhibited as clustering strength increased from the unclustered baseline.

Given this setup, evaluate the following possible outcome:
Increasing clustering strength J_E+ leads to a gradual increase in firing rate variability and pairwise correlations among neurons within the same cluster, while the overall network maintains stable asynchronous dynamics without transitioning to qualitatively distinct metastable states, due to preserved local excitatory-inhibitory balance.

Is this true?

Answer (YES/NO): NO